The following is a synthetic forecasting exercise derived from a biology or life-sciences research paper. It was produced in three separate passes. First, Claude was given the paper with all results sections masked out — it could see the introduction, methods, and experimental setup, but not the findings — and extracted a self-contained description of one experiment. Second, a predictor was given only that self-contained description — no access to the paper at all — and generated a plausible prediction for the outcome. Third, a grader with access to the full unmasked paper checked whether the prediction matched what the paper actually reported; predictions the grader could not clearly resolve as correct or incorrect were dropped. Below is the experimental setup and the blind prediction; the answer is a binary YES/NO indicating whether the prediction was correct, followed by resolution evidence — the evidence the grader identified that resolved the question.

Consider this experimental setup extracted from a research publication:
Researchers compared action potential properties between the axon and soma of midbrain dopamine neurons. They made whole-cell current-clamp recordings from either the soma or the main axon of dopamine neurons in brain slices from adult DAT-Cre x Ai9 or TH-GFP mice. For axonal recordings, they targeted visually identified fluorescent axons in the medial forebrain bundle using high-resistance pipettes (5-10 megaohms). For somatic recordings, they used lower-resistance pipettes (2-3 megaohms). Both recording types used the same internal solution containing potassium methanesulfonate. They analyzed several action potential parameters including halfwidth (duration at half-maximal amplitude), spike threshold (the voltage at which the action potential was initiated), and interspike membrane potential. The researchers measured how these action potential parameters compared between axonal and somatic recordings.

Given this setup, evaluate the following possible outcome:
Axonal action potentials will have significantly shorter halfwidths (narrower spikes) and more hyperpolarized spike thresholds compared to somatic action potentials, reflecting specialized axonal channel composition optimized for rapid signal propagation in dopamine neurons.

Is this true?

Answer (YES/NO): YES